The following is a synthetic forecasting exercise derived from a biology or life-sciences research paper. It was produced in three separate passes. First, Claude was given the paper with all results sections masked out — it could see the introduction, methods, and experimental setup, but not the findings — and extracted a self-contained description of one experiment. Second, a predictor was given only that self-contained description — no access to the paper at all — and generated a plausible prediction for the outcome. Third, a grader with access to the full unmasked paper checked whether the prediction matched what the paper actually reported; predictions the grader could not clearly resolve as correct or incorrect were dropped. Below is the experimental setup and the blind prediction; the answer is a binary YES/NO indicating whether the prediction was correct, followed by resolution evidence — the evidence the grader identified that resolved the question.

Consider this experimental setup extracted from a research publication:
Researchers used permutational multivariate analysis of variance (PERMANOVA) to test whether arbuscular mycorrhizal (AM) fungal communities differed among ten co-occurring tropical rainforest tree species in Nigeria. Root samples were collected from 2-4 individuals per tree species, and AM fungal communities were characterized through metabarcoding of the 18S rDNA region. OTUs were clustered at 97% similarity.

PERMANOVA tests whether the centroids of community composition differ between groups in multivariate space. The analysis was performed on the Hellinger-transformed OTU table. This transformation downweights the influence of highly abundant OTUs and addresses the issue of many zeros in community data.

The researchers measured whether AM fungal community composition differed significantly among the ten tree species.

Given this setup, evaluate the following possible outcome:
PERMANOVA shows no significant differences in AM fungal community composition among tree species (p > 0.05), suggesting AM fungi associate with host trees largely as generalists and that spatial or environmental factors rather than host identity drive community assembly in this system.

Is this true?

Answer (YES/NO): NO